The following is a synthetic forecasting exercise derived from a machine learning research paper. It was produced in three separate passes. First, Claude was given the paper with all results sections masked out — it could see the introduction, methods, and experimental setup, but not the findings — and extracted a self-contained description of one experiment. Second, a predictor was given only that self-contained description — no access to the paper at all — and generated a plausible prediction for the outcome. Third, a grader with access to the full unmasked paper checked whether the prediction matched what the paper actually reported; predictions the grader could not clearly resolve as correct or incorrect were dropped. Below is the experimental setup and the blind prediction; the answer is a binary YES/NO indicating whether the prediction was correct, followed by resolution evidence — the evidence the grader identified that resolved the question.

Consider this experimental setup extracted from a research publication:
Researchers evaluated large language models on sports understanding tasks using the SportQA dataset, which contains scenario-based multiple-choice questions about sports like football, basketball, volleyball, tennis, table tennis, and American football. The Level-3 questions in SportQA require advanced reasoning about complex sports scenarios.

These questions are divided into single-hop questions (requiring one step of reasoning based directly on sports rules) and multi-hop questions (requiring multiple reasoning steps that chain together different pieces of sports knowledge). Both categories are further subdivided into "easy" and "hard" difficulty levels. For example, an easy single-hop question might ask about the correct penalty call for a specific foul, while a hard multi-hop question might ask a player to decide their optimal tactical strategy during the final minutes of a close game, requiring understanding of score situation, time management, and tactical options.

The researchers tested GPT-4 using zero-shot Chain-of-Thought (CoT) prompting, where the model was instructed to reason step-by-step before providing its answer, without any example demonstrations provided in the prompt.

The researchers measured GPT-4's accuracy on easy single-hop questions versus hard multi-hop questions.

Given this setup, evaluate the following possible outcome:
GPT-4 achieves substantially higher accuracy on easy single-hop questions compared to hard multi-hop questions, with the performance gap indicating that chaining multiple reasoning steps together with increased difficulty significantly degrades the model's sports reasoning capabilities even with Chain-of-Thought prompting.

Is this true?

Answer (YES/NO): YES